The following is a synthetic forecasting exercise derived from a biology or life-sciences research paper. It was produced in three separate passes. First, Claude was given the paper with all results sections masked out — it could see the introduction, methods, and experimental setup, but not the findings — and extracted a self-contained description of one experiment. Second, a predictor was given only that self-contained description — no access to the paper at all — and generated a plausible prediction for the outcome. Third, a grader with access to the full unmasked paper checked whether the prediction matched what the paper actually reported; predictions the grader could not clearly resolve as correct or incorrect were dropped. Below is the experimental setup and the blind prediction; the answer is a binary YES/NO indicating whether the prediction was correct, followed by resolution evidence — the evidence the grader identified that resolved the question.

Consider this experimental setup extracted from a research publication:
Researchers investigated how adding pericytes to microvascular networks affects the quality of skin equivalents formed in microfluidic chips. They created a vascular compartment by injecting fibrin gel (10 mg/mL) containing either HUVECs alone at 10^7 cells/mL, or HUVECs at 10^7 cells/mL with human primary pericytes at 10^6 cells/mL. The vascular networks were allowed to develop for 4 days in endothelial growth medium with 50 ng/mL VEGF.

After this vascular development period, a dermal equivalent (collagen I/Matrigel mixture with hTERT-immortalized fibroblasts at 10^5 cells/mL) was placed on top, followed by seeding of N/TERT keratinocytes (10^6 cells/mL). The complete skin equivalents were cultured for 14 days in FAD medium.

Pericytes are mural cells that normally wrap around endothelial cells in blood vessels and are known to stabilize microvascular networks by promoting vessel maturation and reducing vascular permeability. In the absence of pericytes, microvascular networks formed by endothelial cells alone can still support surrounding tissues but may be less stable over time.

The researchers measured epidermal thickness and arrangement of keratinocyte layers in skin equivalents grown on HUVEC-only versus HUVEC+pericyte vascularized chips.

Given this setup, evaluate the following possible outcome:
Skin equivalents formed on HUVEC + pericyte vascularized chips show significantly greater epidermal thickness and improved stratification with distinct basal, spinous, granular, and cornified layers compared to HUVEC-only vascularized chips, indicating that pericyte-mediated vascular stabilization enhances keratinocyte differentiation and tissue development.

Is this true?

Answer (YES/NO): NO